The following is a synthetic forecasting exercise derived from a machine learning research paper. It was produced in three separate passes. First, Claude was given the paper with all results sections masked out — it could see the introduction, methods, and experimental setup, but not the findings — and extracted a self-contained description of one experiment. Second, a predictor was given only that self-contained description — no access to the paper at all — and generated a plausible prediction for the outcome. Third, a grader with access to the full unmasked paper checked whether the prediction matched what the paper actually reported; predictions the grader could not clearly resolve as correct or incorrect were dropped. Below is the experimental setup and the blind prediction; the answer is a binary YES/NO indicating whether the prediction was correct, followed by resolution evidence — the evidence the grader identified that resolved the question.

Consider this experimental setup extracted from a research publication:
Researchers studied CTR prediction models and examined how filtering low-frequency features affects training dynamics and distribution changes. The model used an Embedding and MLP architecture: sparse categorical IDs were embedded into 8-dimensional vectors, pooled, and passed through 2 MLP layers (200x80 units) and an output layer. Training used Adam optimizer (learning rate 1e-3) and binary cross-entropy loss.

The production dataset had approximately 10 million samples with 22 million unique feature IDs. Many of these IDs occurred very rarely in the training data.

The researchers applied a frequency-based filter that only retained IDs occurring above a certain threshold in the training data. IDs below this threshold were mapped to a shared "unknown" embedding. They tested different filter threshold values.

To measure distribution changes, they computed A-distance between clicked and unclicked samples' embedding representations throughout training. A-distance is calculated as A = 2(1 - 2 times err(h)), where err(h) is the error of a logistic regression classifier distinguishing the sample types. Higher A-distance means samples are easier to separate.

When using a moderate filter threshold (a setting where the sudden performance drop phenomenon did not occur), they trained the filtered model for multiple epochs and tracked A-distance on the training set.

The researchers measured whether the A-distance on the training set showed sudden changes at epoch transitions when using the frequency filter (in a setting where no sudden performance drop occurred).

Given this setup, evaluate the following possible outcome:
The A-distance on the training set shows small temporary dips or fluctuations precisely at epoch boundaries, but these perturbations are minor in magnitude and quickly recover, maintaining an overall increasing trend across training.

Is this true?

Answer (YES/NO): NO